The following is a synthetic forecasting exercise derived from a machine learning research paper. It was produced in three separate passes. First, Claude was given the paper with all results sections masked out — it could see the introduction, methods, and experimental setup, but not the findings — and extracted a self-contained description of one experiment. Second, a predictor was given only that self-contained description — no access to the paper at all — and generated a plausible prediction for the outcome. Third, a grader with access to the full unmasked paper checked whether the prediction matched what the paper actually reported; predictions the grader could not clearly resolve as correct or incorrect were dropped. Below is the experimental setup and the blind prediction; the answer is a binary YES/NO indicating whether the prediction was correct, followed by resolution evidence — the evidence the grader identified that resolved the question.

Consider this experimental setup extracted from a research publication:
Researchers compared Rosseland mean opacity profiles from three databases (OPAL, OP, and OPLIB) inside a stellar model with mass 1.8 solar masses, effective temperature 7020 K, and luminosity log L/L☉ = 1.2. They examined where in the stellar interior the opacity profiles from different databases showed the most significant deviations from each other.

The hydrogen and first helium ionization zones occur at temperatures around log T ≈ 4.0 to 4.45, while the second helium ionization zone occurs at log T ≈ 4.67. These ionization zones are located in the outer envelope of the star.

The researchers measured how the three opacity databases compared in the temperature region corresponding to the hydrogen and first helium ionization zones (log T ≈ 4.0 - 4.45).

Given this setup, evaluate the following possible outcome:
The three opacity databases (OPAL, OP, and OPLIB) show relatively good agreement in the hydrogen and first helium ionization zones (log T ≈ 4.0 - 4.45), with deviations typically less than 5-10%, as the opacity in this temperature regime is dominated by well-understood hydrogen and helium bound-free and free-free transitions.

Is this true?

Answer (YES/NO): NO